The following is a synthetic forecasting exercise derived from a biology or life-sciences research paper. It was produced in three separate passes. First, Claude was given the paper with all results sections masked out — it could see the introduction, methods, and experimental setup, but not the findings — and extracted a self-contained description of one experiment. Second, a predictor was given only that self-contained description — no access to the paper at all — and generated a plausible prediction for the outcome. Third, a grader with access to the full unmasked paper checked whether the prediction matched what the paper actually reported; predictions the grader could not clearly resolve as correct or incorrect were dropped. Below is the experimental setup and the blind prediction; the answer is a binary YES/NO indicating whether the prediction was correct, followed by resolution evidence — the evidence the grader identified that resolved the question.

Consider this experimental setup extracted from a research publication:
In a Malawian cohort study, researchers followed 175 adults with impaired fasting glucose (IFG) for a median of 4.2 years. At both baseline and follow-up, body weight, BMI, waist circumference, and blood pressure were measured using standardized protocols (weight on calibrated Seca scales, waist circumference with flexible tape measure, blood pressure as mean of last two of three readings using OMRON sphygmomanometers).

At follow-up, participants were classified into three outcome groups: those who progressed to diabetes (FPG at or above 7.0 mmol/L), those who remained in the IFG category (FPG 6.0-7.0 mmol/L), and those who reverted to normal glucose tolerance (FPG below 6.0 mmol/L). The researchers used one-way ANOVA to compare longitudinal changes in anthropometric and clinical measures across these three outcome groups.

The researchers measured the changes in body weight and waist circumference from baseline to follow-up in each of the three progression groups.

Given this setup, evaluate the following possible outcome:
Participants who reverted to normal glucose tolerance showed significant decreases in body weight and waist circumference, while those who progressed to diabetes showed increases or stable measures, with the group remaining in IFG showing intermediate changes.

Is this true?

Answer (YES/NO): NO